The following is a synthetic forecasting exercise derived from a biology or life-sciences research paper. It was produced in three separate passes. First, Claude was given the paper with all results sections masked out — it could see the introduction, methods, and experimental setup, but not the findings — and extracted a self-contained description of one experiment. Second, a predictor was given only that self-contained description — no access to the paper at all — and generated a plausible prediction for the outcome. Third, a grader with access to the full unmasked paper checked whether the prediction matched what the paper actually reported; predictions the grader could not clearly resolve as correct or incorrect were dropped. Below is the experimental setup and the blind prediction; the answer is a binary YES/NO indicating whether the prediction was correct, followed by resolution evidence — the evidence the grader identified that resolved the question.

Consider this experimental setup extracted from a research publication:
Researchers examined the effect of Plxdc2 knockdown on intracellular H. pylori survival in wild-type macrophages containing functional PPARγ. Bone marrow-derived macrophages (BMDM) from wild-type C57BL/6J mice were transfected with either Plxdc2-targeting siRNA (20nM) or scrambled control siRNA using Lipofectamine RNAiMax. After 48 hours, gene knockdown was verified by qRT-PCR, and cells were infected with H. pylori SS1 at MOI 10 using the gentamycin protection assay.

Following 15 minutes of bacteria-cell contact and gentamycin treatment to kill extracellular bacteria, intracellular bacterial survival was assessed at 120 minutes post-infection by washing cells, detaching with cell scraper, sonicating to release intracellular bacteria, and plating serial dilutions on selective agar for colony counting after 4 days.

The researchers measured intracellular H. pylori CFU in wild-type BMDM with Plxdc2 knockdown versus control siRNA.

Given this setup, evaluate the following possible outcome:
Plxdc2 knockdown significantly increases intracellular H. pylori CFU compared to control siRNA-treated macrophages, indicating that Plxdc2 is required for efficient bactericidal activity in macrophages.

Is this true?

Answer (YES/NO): NO